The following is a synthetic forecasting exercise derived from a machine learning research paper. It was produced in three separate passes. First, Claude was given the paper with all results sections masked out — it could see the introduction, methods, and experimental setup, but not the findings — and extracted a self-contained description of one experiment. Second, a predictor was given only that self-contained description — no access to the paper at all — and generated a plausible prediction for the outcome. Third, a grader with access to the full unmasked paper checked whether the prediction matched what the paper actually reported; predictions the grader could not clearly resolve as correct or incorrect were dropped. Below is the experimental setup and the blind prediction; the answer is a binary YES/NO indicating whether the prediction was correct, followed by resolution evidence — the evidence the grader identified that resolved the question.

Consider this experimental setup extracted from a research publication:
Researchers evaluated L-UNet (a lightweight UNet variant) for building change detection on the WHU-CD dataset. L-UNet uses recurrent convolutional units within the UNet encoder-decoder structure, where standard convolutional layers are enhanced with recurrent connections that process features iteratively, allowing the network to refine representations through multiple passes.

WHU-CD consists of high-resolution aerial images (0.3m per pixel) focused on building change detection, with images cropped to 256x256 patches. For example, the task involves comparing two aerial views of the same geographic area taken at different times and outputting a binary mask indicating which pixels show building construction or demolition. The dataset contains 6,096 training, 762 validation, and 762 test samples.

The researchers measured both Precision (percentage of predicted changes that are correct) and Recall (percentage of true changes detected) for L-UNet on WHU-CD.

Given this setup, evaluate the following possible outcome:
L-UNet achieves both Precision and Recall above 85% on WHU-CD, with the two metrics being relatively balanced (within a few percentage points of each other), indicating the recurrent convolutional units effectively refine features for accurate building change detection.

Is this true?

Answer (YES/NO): NO